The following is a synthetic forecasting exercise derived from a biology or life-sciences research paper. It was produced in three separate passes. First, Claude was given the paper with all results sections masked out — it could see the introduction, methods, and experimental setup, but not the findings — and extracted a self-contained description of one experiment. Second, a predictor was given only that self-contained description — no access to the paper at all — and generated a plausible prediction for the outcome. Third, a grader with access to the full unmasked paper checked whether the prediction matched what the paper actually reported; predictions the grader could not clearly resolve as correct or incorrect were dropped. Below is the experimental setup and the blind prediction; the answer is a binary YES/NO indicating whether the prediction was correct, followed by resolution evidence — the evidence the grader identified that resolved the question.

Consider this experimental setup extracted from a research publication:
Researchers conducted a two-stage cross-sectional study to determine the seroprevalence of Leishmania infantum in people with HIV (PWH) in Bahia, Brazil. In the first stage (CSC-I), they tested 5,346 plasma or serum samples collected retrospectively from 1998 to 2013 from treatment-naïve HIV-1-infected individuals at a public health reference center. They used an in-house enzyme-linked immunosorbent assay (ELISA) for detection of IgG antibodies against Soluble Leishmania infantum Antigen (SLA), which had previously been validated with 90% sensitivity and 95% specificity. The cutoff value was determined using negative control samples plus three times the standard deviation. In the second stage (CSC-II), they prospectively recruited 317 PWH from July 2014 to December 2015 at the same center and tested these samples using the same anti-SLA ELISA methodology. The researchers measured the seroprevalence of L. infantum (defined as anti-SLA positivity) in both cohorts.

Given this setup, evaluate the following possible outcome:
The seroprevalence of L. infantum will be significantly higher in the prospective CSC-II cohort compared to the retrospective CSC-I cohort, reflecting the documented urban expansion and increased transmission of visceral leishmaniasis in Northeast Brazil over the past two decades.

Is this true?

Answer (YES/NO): NO